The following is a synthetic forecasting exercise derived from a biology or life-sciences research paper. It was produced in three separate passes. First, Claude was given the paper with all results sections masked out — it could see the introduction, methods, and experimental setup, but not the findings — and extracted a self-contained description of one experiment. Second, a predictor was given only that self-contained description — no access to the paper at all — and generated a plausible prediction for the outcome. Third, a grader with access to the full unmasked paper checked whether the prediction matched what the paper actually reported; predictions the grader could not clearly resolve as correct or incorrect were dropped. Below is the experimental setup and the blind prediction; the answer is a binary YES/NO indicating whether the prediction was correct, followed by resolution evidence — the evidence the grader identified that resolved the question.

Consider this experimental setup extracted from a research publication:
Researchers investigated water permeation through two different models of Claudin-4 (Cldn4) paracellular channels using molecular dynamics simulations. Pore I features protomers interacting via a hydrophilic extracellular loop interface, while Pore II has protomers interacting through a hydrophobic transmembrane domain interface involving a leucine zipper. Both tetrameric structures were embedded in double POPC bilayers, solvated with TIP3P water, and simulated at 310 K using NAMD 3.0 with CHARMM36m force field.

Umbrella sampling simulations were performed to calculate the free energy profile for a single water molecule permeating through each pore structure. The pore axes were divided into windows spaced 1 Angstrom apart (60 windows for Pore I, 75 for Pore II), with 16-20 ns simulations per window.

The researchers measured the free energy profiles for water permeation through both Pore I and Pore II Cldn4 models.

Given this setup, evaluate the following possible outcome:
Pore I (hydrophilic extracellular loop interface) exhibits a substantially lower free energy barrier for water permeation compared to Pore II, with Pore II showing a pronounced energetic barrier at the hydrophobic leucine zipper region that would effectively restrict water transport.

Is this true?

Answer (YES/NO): NO